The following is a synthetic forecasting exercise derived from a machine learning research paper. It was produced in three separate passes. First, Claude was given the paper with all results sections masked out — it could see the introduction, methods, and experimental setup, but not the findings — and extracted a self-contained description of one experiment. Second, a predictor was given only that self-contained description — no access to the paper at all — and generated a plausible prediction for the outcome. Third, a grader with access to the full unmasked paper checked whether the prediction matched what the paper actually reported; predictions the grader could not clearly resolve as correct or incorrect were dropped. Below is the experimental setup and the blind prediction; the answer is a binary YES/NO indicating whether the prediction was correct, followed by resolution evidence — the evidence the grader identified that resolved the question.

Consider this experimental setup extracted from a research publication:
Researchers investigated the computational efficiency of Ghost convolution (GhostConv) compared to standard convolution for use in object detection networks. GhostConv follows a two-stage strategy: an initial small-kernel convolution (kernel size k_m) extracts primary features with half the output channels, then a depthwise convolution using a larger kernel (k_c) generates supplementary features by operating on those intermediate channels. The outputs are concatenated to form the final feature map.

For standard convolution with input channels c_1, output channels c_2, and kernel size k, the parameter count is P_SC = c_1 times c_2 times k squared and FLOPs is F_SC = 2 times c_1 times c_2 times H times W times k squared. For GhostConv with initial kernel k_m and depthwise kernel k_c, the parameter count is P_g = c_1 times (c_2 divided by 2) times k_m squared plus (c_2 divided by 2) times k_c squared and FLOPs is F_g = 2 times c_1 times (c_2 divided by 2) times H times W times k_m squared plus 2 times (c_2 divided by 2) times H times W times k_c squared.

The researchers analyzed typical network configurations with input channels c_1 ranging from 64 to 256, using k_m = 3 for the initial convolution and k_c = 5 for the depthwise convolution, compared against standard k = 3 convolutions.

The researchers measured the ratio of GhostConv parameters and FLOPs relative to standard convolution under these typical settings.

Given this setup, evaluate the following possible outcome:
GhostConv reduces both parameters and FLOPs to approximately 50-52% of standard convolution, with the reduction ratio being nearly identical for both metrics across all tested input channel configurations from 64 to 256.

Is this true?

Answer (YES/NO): NO